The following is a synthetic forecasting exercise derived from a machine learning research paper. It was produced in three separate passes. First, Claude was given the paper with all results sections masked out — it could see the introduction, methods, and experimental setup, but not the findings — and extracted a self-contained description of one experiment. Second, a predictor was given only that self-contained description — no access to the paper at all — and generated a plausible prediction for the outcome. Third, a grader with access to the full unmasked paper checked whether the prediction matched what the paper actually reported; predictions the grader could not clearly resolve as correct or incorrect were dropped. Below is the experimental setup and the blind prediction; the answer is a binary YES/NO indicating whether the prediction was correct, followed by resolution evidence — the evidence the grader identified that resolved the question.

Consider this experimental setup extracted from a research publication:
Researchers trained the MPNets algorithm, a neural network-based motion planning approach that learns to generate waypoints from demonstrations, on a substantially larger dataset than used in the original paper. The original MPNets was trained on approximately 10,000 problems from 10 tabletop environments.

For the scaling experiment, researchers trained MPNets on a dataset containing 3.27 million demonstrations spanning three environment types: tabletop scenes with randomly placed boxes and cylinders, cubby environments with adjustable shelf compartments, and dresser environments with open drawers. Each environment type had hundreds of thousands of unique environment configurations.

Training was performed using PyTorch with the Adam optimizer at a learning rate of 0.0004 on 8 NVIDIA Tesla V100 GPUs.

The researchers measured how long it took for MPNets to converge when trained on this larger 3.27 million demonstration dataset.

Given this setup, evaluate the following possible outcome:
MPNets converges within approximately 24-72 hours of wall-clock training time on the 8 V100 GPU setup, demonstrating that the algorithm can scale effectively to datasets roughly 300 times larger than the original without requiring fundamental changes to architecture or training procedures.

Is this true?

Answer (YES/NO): NO